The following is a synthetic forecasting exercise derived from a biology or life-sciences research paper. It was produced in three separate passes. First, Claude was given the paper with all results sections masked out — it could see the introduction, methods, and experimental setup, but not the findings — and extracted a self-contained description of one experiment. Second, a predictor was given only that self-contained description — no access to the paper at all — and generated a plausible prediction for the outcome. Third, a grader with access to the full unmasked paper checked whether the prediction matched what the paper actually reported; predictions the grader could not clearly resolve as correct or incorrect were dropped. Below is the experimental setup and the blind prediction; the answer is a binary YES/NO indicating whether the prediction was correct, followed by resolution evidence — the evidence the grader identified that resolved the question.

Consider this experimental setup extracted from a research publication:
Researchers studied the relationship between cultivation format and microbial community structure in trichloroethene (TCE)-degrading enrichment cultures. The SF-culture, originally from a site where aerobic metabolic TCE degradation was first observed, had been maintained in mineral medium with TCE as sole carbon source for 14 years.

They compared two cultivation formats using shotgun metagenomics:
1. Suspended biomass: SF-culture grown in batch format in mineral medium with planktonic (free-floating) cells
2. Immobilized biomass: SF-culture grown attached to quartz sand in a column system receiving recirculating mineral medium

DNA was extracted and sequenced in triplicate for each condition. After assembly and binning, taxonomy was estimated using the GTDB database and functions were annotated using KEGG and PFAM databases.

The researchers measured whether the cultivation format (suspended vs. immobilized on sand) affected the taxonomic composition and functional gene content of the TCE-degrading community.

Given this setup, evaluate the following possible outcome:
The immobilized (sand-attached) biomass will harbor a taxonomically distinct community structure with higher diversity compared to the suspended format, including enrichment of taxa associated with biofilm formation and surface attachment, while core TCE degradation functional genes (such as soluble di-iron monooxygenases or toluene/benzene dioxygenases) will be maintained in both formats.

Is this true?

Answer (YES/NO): NO